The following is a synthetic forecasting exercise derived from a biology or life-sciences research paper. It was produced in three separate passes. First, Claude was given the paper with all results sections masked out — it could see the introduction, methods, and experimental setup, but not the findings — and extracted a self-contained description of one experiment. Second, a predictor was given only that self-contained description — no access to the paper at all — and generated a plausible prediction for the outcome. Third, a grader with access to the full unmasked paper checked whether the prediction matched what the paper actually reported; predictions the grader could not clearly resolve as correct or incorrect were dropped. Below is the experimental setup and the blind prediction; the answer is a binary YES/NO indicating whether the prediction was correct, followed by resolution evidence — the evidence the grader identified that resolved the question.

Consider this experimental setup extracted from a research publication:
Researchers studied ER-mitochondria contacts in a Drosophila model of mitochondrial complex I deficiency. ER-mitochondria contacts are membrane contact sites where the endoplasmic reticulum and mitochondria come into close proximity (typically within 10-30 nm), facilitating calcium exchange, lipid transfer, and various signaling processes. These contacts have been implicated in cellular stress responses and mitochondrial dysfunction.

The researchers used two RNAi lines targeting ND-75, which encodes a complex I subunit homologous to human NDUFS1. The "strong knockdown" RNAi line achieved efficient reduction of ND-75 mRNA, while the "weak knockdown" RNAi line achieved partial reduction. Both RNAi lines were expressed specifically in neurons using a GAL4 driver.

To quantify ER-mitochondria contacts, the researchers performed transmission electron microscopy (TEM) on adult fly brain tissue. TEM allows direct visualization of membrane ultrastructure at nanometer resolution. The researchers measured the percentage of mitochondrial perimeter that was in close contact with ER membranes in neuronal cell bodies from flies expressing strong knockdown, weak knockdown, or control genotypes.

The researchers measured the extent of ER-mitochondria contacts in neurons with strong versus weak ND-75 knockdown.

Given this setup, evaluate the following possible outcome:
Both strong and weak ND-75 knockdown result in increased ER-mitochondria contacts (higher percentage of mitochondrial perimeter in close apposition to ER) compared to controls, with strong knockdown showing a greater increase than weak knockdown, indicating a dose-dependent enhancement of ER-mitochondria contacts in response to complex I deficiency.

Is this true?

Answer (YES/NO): NO